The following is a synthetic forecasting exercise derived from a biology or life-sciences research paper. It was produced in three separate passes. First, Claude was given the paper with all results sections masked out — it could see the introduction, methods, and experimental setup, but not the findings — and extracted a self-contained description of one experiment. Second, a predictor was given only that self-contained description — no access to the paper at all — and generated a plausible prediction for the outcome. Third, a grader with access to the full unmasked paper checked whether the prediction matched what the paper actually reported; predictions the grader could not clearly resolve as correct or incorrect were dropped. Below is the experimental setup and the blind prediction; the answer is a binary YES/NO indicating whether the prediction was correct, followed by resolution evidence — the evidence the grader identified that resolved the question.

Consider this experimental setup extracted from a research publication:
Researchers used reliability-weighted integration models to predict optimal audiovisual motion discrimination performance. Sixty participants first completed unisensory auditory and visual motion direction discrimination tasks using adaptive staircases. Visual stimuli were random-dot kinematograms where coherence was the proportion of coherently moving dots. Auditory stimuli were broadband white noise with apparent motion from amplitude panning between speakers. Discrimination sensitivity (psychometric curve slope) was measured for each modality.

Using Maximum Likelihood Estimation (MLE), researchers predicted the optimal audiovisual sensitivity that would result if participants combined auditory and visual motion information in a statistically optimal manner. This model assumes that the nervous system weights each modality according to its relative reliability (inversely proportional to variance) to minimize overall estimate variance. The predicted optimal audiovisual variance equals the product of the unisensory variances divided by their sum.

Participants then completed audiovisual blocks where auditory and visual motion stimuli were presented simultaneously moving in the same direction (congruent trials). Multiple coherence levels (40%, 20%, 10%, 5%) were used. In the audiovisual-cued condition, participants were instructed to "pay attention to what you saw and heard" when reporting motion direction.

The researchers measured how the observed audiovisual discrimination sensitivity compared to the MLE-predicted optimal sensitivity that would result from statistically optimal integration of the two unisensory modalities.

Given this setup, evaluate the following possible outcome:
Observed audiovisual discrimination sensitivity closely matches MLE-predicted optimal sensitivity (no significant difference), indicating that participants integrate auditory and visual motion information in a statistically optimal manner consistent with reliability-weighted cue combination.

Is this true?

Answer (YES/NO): YES